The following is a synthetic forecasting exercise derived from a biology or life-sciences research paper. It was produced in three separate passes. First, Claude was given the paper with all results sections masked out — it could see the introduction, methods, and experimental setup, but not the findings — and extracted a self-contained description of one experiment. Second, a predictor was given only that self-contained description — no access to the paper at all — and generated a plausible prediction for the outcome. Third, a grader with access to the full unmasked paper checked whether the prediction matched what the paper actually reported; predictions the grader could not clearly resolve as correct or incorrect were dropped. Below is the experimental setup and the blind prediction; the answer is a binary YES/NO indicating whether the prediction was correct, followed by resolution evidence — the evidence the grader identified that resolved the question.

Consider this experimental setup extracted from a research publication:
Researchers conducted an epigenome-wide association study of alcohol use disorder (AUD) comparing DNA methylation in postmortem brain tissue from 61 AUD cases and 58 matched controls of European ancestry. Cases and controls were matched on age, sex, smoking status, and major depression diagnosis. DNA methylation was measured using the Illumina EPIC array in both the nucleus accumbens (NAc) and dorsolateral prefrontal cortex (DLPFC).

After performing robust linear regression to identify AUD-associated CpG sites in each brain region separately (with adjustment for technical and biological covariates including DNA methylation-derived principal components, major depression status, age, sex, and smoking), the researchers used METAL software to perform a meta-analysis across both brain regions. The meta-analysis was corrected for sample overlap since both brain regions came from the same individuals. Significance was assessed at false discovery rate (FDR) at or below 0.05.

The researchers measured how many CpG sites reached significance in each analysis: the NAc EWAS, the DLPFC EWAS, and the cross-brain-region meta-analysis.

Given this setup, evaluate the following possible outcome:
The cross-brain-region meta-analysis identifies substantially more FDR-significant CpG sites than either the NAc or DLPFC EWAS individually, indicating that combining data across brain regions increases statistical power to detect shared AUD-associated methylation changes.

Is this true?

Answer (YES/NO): NO